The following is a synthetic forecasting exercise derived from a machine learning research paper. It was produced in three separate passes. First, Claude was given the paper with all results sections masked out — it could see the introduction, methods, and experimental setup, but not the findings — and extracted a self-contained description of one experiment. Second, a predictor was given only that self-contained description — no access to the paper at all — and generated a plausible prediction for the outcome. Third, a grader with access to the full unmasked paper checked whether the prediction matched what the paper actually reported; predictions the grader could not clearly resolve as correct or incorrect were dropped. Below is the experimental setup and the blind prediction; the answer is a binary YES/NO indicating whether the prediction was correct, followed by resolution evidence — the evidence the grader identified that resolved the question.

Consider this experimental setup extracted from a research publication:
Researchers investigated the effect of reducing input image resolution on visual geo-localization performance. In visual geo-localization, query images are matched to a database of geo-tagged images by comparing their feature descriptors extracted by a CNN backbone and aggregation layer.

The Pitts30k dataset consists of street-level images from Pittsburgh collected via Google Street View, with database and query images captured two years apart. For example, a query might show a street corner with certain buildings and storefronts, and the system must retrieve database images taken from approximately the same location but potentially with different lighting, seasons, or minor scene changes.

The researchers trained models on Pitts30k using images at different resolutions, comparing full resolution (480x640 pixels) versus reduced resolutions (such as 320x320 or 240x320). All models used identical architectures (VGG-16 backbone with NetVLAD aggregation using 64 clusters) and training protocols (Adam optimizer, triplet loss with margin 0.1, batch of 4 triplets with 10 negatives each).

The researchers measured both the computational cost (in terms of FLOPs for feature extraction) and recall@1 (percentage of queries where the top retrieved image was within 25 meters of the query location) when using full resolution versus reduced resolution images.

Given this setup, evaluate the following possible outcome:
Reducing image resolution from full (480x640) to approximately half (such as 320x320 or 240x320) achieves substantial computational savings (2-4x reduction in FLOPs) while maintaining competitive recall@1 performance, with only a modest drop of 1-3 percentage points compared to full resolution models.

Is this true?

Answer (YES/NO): NO